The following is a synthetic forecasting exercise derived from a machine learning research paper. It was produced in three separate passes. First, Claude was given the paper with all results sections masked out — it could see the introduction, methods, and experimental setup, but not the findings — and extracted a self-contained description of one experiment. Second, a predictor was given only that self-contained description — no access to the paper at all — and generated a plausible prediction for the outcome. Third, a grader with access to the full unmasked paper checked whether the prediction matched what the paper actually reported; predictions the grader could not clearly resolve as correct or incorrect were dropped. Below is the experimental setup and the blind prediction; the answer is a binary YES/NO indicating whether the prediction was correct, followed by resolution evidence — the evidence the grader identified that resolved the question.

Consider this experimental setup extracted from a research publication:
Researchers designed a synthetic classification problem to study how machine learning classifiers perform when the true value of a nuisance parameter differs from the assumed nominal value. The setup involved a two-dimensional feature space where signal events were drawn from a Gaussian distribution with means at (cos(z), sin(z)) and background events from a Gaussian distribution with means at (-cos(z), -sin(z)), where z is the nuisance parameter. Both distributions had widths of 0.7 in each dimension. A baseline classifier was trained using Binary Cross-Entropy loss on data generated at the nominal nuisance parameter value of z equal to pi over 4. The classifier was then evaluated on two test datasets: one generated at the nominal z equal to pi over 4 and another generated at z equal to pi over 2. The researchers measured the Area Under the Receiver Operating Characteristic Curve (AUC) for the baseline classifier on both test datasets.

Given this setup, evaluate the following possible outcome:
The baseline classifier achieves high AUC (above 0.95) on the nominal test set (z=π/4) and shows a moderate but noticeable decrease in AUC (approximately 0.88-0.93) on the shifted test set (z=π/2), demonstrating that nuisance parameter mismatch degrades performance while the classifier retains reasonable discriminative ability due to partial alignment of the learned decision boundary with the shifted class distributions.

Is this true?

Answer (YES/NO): NO